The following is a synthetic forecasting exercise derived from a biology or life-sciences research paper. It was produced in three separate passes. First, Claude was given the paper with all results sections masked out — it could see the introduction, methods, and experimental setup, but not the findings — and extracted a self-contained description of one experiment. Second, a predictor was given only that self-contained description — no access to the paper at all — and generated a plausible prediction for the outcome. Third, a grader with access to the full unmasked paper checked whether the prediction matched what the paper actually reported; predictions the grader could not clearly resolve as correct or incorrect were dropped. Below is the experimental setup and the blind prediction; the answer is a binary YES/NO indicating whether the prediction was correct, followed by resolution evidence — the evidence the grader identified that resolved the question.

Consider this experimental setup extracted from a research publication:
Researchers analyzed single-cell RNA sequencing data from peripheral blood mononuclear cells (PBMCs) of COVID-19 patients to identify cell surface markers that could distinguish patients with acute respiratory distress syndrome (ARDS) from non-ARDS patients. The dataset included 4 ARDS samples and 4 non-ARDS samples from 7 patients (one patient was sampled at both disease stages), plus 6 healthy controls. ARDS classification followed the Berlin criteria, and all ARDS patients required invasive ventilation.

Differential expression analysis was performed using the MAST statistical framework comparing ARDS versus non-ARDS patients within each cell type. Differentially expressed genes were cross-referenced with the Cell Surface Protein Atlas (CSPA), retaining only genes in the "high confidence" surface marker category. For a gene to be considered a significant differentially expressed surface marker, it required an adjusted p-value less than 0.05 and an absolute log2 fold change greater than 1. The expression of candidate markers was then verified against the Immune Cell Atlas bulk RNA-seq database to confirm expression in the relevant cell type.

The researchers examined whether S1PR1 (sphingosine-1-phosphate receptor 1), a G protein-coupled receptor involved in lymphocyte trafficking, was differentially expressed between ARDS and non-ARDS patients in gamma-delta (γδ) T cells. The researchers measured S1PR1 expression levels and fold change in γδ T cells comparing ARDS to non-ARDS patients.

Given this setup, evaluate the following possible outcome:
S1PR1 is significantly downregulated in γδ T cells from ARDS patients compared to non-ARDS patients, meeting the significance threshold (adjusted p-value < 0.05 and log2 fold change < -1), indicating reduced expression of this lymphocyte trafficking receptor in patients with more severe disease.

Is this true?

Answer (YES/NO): NO